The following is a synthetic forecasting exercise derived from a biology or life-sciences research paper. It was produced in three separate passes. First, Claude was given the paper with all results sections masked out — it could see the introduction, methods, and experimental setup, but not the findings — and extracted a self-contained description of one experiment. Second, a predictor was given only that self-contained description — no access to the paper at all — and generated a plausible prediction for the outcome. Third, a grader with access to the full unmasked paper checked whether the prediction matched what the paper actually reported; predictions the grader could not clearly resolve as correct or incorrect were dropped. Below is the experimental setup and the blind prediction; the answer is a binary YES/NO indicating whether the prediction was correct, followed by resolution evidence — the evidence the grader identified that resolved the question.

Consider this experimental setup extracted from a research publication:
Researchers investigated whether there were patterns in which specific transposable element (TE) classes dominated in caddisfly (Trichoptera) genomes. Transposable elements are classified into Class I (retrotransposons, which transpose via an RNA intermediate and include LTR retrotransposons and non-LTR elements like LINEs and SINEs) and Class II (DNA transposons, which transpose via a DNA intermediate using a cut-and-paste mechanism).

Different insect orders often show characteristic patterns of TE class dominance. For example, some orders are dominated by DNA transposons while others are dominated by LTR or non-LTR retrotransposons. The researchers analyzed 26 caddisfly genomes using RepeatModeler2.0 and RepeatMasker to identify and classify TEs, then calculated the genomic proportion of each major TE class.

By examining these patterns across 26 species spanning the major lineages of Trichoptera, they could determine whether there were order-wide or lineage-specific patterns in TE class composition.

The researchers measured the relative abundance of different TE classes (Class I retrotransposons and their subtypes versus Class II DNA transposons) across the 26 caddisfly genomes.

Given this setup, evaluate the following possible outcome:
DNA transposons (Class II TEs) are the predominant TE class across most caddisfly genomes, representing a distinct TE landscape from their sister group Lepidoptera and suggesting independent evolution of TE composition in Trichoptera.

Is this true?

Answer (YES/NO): NO